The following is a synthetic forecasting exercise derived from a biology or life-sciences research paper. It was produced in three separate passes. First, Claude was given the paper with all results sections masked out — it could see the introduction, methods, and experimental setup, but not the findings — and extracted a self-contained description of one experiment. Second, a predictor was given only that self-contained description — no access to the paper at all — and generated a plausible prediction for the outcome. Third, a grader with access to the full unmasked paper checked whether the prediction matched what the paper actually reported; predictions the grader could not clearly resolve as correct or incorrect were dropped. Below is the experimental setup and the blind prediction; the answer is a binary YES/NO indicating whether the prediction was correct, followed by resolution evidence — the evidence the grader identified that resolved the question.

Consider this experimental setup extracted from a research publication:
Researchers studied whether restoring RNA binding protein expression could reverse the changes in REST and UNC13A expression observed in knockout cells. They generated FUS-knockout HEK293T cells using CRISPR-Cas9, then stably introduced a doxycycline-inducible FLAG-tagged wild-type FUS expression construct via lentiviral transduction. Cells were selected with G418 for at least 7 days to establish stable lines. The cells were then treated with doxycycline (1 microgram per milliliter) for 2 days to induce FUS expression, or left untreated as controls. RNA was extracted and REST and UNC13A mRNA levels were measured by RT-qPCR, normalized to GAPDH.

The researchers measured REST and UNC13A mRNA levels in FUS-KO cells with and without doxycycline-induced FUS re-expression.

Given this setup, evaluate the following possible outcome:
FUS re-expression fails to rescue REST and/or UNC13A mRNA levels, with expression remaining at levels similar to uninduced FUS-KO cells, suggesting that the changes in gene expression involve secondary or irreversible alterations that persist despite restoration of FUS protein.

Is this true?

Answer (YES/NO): NO